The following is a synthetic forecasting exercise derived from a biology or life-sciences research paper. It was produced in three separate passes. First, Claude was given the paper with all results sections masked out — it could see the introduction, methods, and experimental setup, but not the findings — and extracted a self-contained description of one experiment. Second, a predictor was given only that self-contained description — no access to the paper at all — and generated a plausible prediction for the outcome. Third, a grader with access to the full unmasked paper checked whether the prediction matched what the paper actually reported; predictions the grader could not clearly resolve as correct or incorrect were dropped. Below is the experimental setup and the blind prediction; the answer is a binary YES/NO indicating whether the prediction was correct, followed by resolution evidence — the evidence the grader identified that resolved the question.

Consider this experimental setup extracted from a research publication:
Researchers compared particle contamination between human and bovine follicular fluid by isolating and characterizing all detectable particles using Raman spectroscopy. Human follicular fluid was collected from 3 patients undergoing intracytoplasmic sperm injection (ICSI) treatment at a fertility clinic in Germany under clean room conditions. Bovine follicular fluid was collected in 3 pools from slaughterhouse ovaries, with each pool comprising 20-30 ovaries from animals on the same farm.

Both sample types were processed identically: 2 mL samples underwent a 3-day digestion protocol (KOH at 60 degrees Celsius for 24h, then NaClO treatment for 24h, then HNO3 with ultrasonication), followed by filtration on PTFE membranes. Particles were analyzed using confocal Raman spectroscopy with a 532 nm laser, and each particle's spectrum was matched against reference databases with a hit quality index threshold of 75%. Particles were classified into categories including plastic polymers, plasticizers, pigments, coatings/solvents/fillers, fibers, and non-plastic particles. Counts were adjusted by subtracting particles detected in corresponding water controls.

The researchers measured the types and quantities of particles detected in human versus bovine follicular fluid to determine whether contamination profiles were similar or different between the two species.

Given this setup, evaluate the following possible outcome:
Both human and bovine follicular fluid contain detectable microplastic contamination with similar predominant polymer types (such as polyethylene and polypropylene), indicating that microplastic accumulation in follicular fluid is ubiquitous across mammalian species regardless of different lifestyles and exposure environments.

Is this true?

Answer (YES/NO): NO